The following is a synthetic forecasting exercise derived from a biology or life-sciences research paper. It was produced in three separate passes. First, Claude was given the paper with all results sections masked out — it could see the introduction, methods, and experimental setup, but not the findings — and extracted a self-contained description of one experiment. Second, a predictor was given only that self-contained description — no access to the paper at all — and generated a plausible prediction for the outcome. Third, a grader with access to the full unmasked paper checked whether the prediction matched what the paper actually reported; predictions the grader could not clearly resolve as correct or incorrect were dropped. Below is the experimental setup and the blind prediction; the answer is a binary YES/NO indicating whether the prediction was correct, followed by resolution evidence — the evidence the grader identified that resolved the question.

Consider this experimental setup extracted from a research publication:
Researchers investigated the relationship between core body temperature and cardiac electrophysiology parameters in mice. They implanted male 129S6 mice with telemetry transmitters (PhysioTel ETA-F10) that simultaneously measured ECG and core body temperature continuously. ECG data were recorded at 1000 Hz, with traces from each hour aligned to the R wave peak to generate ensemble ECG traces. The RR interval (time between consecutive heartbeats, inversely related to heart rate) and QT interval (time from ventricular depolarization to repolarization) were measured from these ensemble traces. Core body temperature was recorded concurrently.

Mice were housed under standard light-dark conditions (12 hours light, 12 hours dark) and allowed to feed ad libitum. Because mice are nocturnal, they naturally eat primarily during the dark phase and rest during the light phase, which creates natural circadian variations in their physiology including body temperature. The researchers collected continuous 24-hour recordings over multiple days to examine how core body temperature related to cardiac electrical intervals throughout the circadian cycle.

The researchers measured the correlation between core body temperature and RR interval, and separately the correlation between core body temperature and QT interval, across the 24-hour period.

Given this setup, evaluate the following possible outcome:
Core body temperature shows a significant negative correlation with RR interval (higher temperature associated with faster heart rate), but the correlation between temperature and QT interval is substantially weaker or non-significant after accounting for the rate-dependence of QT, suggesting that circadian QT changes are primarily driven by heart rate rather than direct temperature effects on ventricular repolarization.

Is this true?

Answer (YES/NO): NO